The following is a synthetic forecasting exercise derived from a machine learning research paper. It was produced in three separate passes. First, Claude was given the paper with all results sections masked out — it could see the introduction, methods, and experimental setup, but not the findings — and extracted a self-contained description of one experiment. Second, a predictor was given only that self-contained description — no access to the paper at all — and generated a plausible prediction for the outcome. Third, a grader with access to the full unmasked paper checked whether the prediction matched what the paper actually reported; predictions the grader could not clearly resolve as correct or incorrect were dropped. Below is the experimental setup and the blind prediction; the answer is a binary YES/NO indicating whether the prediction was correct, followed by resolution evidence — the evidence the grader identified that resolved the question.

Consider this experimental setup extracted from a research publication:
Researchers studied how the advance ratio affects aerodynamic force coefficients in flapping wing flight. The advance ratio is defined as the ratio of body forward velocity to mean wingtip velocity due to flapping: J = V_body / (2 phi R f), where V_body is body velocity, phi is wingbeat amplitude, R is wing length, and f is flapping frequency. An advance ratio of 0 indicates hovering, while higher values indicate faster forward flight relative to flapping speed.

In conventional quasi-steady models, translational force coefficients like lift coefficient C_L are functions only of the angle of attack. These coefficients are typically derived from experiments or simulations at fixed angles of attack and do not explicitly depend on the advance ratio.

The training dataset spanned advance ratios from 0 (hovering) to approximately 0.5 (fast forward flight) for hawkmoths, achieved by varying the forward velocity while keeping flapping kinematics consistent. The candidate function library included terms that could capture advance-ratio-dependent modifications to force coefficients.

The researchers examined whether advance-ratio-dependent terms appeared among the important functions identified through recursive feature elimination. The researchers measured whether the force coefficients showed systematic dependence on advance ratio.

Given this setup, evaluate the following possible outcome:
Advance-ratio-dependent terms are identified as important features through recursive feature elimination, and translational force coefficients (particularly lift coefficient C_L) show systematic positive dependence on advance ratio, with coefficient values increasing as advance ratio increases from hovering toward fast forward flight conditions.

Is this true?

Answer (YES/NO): NO